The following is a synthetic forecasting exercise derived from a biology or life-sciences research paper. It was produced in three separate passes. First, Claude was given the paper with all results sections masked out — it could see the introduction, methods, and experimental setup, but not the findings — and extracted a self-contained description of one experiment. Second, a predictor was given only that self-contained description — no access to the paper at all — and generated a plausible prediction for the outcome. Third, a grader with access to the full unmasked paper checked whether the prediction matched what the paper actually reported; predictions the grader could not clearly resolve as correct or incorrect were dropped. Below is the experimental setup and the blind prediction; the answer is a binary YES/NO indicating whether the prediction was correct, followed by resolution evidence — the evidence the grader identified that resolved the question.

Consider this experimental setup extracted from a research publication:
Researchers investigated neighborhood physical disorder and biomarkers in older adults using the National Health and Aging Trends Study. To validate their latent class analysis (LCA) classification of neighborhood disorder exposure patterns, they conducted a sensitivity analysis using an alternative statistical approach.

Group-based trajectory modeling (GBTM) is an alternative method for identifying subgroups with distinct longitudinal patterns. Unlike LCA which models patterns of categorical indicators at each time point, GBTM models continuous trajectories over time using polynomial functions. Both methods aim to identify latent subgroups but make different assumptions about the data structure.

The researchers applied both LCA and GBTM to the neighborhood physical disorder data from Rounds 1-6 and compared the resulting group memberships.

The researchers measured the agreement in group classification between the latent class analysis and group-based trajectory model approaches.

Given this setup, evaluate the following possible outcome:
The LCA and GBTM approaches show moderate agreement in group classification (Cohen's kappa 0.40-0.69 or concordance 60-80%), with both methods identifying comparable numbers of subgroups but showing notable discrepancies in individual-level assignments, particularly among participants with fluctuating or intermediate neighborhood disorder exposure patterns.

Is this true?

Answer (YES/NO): NO